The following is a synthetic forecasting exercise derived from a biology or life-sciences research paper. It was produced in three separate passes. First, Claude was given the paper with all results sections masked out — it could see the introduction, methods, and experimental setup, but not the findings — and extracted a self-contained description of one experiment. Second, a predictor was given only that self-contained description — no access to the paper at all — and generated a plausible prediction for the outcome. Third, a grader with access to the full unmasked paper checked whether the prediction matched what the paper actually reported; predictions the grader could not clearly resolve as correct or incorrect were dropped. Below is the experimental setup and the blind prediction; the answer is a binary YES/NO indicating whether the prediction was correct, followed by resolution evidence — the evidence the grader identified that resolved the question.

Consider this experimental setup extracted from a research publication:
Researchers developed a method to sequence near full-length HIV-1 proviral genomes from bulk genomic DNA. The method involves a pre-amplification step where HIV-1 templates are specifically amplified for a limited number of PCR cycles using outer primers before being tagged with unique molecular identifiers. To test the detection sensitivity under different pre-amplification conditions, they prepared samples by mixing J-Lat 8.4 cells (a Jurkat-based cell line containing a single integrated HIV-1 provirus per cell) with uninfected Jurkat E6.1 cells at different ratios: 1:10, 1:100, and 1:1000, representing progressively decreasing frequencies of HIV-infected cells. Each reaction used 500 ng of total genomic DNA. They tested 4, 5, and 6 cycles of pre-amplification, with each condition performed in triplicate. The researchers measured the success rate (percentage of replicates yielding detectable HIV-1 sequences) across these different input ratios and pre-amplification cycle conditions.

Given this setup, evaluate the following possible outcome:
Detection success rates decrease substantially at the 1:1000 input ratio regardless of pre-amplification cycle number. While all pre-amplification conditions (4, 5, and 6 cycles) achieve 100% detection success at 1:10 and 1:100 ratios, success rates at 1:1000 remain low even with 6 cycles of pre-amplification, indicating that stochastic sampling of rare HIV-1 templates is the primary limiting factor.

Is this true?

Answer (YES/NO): NO